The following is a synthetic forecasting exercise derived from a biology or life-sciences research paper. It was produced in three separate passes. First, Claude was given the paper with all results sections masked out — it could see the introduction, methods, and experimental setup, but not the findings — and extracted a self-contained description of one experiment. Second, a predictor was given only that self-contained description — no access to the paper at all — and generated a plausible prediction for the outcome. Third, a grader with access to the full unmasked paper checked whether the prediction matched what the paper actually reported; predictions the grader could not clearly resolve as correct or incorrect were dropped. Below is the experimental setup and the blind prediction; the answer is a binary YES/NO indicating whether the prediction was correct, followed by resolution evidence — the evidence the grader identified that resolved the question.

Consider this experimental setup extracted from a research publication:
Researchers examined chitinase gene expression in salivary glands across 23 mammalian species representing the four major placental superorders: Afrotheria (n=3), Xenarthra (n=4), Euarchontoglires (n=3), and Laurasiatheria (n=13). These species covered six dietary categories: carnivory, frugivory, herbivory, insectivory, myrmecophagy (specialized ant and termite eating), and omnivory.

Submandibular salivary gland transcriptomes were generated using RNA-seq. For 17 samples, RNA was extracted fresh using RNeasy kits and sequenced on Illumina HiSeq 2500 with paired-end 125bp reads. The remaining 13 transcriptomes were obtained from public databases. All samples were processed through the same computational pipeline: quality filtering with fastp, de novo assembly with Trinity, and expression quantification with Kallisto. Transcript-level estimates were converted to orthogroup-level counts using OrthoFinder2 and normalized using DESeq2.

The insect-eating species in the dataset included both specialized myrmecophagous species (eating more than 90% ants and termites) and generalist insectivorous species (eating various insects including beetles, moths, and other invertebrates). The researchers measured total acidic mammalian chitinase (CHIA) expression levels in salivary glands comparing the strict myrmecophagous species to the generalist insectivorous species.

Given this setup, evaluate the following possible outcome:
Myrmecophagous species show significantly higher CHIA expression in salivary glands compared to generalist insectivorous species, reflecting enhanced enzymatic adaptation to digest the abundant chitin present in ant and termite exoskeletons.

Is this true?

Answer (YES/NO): NO